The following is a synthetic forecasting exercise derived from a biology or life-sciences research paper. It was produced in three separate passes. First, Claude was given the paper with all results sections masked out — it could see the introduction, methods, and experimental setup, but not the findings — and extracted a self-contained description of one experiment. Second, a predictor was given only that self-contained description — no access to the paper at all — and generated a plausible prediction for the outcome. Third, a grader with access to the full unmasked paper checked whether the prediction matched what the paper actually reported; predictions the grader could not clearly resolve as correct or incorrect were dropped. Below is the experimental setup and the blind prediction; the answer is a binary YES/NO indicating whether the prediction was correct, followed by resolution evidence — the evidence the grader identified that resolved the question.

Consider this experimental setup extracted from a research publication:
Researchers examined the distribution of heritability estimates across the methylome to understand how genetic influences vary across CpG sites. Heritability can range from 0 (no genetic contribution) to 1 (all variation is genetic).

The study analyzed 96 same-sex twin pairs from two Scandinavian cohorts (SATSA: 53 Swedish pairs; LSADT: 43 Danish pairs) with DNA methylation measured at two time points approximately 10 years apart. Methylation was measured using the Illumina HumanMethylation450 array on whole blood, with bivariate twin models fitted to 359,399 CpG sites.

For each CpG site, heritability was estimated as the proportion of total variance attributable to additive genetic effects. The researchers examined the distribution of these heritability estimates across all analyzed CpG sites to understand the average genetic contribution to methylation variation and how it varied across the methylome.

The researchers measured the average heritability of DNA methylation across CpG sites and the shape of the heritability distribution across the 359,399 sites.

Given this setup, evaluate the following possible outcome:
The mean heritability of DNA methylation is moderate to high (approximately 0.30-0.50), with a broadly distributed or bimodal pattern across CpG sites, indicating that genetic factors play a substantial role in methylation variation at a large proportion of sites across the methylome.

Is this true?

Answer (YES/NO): NO